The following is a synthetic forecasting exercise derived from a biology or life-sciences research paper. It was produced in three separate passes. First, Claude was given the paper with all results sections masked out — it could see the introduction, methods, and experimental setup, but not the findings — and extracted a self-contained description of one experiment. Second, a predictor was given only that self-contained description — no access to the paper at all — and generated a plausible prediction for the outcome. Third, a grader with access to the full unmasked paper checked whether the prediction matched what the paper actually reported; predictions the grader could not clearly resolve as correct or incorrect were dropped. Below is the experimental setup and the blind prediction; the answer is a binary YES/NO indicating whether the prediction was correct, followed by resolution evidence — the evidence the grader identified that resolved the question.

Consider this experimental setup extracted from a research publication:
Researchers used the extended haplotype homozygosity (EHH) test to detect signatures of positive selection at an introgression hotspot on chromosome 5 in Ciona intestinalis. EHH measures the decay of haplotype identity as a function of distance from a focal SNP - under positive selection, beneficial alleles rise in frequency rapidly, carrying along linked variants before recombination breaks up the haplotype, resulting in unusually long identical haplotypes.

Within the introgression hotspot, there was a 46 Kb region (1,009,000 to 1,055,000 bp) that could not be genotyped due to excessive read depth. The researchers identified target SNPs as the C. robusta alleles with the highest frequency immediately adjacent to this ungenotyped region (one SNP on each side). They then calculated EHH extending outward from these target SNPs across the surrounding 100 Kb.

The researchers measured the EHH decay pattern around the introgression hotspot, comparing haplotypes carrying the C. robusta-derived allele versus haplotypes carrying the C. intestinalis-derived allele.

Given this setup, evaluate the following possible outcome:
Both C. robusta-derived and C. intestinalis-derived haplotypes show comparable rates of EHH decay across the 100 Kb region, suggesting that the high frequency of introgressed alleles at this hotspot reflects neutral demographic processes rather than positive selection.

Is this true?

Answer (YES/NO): NO